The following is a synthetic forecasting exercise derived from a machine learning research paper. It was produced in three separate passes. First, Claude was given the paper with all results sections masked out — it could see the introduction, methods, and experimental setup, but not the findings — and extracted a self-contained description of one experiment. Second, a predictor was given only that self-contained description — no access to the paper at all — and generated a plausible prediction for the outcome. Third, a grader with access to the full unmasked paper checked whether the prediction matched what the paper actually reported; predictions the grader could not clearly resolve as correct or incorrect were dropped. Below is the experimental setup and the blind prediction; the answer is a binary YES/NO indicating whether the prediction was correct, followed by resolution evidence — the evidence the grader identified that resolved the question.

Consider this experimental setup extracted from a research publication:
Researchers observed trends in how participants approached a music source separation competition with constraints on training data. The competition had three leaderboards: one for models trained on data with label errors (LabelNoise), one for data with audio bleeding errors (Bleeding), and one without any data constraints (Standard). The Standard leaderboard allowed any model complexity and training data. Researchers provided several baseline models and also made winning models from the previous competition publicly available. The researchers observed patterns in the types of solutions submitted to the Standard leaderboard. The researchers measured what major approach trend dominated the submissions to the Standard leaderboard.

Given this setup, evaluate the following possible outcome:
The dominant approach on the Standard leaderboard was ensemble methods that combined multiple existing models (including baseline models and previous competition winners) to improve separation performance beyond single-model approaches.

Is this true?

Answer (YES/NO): YES